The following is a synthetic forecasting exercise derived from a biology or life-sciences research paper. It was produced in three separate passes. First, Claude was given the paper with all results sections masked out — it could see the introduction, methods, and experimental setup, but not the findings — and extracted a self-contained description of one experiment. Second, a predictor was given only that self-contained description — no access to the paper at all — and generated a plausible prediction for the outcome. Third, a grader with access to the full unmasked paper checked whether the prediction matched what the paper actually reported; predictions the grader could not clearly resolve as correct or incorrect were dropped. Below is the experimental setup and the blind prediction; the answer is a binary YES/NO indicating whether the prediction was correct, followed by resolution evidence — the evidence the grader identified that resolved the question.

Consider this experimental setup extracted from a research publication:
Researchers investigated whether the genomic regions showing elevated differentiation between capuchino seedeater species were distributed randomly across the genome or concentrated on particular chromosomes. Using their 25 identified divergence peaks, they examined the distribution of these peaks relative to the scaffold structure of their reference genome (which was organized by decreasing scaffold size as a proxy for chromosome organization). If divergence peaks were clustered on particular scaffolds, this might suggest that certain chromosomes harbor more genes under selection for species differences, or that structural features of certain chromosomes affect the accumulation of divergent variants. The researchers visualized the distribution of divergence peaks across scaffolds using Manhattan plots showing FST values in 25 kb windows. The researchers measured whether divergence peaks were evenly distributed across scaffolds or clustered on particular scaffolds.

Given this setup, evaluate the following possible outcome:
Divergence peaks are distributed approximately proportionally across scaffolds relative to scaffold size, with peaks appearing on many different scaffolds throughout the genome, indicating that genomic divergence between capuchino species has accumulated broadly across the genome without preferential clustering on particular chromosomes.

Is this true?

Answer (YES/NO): NO